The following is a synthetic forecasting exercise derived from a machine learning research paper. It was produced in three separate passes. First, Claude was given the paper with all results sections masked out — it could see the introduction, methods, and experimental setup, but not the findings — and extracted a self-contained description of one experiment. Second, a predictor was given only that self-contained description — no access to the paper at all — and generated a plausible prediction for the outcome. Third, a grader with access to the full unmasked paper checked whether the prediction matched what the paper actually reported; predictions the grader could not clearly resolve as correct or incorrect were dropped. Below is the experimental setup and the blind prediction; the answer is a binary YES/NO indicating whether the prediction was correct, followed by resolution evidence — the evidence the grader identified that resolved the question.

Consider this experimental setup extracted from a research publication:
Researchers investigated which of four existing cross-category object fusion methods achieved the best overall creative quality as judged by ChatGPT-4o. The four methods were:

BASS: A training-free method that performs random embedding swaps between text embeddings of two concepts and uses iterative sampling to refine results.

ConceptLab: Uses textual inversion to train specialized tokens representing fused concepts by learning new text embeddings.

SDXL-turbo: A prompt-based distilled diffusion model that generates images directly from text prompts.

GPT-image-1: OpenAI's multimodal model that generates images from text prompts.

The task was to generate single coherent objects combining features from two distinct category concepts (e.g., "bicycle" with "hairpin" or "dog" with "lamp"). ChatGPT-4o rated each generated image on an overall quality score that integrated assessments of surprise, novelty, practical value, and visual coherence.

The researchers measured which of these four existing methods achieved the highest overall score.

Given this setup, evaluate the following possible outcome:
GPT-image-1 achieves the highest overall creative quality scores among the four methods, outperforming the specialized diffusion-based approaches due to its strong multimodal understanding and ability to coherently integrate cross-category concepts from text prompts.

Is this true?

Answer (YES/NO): YES